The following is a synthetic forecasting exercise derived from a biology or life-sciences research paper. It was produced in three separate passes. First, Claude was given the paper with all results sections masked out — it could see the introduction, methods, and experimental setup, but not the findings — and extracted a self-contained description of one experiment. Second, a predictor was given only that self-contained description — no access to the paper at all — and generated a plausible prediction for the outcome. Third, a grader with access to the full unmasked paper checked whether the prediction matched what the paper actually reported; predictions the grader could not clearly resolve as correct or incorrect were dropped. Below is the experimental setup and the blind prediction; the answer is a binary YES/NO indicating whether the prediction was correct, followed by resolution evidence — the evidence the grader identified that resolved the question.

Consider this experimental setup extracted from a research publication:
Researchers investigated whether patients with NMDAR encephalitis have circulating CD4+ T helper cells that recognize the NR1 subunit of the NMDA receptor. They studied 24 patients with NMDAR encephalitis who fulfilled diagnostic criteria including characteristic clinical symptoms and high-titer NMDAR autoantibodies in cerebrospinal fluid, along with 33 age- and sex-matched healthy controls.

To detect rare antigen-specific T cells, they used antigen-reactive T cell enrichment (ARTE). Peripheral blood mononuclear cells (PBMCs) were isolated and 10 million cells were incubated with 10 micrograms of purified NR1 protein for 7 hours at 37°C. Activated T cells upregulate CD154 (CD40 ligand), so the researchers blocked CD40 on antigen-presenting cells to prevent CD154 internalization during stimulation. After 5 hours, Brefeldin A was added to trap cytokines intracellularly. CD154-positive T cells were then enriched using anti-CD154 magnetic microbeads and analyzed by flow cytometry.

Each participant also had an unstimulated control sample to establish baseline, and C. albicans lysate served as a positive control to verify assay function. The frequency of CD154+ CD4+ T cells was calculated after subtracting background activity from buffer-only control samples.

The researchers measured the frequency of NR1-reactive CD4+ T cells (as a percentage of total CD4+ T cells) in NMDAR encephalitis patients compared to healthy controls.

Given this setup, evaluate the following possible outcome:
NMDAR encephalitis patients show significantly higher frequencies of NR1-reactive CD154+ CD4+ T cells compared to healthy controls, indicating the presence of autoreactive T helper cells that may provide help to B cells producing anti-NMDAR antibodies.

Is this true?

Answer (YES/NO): NO